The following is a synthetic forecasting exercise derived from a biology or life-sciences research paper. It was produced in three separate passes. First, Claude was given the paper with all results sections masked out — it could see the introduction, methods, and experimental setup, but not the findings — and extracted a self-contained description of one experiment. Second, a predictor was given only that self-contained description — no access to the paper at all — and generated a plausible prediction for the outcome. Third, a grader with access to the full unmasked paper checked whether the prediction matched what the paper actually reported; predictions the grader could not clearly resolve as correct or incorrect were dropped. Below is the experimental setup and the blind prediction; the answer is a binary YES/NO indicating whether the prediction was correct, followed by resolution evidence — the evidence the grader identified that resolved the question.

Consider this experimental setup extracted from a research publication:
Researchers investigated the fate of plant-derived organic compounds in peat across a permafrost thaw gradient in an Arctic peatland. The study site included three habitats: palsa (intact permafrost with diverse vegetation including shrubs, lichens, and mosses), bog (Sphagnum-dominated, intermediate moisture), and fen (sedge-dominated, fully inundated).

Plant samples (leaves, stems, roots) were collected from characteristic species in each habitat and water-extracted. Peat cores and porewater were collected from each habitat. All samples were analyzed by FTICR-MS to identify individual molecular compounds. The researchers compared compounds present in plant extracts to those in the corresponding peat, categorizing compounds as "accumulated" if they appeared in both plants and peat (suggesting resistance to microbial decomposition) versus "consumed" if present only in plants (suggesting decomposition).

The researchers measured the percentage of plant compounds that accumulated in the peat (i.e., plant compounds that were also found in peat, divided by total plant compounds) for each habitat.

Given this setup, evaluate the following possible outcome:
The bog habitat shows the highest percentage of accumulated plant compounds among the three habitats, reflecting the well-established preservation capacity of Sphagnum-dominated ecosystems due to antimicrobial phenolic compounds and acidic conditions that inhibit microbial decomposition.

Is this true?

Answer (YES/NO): YES